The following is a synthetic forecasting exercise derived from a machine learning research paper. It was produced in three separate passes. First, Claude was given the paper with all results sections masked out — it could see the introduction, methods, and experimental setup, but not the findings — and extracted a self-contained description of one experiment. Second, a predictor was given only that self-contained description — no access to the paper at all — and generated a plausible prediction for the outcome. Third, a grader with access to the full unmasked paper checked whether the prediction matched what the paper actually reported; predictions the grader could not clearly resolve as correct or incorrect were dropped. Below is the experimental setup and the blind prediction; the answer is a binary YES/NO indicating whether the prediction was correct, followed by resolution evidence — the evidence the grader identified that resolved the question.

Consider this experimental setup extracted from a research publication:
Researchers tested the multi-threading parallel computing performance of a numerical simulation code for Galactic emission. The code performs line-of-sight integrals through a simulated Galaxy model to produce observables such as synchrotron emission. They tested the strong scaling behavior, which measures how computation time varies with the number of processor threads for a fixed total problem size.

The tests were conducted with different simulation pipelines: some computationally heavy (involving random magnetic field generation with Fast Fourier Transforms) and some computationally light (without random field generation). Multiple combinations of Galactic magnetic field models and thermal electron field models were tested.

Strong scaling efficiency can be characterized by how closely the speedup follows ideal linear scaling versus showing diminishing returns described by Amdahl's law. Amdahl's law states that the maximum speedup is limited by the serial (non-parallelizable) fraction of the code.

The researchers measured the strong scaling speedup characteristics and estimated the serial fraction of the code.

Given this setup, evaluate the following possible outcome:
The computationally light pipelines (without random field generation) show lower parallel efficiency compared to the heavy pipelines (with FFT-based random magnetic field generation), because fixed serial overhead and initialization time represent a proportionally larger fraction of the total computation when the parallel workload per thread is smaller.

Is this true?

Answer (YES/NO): NO